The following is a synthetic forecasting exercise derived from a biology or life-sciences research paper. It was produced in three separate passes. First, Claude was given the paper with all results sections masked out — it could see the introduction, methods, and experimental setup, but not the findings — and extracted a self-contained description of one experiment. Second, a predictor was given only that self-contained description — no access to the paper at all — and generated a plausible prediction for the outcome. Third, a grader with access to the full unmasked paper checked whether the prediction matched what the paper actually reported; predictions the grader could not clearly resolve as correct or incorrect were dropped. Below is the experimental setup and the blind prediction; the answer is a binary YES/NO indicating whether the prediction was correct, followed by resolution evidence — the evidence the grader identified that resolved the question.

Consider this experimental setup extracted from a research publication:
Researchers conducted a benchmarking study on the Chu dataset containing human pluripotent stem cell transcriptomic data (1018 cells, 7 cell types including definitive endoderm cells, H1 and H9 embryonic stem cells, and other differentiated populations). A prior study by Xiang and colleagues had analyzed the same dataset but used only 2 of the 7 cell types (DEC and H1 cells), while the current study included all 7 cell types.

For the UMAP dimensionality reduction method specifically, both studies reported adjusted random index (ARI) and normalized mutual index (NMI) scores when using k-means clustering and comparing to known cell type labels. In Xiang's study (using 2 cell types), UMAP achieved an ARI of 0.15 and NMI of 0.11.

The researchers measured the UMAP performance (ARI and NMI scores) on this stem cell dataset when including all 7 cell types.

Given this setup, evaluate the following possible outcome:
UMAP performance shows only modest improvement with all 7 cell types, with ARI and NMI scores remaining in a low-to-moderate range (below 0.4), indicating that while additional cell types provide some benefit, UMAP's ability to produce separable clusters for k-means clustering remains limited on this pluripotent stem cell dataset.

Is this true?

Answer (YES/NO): NO